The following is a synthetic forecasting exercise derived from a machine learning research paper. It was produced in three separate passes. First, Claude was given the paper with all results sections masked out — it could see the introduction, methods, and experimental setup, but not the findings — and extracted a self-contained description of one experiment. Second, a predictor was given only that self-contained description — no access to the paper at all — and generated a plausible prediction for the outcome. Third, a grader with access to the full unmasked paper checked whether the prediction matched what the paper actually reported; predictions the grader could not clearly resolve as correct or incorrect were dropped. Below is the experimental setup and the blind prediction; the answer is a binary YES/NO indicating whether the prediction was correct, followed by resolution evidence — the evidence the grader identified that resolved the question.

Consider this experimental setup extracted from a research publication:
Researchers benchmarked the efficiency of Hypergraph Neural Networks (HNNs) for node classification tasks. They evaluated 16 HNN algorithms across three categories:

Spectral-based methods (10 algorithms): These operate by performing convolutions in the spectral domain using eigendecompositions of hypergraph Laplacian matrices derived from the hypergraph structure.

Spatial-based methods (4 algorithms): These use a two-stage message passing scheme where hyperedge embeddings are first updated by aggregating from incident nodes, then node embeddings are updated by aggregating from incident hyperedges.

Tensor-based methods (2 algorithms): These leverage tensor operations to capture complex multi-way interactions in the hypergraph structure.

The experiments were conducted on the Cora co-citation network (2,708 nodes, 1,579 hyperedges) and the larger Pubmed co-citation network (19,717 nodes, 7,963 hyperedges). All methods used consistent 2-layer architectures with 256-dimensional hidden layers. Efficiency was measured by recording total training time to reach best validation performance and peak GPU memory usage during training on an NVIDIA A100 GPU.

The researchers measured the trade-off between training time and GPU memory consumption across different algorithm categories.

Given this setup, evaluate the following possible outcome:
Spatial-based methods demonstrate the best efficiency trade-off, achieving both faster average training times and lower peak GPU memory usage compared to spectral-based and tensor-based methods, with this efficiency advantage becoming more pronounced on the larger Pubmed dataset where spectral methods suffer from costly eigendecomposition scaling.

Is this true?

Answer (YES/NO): NO